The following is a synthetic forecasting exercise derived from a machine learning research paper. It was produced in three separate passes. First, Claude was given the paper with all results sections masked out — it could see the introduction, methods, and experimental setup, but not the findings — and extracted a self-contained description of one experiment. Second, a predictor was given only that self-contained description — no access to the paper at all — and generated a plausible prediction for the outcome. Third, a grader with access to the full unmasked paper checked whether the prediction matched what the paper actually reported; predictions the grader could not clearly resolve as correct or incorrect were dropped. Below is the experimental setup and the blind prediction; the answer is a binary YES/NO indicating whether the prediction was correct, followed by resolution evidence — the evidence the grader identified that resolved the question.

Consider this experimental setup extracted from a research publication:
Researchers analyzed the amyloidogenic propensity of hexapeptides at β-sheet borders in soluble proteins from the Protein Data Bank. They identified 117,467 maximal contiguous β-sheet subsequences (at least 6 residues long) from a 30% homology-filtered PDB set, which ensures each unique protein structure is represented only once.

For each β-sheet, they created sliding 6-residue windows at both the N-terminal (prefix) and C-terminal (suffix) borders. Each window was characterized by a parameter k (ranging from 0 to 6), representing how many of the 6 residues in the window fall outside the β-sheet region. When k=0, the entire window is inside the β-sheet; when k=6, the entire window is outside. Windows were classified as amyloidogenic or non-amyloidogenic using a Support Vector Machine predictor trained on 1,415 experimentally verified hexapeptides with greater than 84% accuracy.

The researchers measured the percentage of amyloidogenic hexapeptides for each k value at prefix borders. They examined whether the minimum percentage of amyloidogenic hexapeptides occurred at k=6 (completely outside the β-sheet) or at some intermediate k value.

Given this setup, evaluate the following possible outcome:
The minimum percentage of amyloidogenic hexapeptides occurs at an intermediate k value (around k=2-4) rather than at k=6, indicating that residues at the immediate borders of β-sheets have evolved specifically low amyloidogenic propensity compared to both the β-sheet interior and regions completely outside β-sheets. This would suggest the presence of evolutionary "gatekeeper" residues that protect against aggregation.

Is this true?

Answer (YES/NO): YES